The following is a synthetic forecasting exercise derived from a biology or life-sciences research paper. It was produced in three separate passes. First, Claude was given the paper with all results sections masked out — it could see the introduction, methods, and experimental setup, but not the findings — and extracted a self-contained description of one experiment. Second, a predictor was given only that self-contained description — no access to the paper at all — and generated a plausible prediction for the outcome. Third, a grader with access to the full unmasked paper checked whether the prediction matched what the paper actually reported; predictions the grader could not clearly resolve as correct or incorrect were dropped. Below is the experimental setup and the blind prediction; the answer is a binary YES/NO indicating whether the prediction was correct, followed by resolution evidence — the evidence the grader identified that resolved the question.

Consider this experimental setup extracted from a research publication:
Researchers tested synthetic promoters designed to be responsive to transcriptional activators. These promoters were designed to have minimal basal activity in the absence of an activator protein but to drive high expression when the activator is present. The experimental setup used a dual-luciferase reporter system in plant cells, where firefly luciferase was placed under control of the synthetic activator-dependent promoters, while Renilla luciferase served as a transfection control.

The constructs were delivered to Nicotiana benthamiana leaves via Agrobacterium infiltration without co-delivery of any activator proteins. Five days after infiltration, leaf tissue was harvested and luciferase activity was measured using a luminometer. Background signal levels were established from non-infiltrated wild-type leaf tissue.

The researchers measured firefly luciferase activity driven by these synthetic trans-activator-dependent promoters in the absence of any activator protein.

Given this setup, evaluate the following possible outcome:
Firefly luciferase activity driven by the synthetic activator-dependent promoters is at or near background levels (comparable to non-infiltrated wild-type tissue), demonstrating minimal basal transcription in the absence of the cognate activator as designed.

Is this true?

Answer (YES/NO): YES